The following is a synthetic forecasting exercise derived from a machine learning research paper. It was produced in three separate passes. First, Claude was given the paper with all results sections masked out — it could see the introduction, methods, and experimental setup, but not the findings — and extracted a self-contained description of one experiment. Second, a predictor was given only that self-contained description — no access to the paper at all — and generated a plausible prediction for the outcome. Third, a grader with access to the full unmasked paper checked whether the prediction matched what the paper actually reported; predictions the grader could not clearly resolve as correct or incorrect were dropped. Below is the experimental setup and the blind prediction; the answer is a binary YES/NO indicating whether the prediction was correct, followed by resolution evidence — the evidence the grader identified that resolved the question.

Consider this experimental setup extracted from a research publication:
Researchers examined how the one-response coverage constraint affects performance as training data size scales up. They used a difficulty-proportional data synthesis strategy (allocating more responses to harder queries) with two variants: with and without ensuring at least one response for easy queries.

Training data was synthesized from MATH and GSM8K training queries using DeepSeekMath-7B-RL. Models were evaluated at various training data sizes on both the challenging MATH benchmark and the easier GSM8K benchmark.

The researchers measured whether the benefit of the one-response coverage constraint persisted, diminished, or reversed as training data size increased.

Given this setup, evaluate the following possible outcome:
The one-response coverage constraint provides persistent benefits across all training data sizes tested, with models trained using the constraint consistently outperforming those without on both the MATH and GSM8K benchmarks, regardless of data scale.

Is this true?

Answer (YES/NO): NO